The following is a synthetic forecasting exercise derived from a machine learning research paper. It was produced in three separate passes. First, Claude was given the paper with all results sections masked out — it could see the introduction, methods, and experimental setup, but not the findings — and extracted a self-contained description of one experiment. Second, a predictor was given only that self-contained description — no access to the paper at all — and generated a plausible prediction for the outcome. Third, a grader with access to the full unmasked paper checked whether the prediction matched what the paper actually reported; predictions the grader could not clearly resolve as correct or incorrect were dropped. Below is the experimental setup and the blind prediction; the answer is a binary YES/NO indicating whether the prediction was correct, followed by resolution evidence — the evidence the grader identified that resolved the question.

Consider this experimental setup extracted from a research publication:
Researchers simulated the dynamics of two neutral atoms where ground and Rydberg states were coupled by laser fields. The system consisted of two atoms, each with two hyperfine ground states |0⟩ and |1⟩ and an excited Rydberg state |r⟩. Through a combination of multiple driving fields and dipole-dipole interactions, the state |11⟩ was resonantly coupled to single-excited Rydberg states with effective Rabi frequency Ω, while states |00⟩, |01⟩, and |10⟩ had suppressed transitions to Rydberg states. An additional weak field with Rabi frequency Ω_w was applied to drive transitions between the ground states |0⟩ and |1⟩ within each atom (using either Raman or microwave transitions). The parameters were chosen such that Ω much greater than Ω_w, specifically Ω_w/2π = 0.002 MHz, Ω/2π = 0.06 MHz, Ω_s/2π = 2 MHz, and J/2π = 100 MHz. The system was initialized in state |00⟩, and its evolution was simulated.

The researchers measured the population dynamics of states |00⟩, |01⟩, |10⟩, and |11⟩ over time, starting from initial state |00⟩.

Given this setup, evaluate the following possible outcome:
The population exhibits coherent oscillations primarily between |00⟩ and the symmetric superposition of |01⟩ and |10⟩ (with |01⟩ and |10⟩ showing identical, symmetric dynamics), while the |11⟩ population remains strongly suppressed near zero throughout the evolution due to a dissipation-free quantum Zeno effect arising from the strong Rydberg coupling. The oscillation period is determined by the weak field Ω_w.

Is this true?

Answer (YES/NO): NO